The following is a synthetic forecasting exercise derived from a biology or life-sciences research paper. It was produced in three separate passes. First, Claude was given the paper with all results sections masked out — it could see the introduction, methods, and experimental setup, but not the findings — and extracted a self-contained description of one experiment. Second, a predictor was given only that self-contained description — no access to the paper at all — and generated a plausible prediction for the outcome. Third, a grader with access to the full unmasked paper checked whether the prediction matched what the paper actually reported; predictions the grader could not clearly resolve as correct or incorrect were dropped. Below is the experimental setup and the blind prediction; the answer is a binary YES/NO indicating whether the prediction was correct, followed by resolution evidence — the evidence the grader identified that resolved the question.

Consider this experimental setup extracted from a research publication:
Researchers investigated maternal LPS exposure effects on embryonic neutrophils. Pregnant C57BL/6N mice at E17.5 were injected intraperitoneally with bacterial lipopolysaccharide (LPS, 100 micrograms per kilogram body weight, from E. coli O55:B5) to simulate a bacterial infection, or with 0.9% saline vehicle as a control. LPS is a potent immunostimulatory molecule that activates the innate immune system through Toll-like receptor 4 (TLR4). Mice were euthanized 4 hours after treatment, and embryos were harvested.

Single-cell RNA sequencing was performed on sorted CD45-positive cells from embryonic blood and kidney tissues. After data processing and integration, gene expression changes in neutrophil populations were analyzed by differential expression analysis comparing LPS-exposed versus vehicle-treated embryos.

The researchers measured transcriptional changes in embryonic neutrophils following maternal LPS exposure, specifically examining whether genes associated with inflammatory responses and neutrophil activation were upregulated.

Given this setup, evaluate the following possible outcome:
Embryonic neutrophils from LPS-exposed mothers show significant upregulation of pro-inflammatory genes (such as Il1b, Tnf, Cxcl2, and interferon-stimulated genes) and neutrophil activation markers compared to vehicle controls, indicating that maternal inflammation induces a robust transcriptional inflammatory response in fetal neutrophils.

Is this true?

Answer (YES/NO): NO